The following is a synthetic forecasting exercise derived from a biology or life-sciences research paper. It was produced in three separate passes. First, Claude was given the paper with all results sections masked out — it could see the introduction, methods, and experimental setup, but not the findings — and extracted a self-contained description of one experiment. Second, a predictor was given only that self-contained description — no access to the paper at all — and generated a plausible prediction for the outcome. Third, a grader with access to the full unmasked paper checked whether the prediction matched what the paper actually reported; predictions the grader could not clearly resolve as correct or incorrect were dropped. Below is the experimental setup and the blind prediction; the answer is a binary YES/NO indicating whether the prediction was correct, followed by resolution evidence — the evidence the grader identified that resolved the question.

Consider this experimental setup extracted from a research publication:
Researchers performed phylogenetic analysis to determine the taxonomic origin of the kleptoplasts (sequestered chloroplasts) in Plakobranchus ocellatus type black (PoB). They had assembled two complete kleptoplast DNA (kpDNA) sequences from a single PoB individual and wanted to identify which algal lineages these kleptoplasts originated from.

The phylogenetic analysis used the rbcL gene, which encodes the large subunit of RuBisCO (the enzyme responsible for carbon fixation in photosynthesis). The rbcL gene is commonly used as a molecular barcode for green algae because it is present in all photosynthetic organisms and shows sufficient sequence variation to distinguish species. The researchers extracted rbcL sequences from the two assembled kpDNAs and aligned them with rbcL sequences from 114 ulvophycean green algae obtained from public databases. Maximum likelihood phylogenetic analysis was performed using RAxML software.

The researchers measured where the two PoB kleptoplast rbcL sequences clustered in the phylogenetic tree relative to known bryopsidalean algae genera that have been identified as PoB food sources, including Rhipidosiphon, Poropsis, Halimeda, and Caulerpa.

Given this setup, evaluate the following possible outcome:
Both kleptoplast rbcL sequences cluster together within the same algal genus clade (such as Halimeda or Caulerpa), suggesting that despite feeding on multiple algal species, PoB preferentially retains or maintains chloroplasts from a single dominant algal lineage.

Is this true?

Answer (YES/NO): NO